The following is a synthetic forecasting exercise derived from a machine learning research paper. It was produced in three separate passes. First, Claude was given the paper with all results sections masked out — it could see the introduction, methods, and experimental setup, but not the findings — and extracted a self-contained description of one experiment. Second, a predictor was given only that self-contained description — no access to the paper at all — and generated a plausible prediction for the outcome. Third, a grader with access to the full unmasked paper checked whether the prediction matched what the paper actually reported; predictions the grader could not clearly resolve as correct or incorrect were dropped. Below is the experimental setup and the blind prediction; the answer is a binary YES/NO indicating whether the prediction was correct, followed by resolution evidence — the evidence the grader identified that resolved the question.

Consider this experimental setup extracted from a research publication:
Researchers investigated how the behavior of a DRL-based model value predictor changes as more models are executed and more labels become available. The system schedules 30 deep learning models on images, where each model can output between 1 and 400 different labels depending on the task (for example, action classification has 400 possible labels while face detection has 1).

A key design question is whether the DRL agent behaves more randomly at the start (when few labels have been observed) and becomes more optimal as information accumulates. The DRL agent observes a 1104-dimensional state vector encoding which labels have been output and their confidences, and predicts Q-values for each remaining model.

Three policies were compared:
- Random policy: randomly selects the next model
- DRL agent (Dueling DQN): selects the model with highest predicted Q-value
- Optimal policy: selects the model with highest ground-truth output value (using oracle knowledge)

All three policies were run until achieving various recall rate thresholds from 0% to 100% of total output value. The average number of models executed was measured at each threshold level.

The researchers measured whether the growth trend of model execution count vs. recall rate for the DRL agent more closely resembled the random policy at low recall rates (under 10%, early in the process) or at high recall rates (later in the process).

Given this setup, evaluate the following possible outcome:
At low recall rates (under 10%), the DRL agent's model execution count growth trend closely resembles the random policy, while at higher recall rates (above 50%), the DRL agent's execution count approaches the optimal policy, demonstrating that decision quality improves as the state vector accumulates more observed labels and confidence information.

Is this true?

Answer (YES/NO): YES